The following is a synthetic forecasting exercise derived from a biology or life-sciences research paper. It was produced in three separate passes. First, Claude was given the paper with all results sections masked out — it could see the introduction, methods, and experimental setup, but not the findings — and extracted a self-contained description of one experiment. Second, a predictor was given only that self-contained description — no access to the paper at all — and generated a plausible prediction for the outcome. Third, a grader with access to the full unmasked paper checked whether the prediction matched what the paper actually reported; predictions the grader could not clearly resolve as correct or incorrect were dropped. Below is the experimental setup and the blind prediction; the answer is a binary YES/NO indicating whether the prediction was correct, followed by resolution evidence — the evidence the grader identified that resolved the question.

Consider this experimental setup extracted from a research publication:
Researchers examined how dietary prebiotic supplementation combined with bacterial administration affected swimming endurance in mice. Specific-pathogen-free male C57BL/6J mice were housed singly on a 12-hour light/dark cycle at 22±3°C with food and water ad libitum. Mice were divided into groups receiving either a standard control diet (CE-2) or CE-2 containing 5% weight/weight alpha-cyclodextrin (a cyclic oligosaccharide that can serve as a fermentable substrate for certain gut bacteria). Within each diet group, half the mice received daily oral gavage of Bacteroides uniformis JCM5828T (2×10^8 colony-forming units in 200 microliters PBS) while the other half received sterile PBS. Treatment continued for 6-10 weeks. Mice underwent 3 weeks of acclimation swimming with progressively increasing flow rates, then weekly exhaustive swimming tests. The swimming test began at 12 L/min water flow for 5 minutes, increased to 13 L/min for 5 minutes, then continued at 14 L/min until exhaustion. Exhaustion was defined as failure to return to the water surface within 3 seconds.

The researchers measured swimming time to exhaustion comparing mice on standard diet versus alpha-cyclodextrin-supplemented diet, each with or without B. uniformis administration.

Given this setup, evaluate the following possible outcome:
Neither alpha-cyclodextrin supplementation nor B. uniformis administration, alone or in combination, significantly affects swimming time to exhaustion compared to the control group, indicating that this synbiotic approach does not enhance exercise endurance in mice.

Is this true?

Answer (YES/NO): NO